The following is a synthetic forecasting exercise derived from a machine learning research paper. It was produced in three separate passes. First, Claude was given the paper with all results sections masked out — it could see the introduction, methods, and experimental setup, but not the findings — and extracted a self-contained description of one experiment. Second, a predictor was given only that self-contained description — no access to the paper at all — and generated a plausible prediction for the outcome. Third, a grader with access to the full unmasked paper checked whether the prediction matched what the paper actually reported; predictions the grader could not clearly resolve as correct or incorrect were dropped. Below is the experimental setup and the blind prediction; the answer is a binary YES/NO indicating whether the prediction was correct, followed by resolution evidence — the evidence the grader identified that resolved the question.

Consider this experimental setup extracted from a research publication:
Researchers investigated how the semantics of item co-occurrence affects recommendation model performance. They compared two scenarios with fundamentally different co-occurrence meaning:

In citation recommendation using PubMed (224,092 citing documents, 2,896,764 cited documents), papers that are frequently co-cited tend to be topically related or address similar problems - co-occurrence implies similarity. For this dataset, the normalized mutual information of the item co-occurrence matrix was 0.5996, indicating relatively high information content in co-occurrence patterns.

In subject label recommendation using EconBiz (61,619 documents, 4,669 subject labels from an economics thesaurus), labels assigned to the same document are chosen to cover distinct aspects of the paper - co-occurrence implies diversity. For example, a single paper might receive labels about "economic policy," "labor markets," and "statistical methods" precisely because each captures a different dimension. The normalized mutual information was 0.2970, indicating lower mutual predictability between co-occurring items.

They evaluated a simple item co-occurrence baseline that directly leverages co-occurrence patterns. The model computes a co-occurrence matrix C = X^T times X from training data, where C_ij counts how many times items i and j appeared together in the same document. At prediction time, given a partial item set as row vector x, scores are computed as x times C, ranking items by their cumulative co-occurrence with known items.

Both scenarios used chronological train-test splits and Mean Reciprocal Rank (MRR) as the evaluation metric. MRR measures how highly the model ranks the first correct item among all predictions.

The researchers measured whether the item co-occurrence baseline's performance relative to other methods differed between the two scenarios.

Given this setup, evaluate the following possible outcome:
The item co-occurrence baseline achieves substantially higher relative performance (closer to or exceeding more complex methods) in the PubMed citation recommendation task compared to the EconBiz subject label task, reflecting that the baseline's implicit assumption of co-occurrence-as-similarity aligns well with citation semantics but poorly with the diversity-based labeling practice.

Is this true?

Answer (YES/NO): YES